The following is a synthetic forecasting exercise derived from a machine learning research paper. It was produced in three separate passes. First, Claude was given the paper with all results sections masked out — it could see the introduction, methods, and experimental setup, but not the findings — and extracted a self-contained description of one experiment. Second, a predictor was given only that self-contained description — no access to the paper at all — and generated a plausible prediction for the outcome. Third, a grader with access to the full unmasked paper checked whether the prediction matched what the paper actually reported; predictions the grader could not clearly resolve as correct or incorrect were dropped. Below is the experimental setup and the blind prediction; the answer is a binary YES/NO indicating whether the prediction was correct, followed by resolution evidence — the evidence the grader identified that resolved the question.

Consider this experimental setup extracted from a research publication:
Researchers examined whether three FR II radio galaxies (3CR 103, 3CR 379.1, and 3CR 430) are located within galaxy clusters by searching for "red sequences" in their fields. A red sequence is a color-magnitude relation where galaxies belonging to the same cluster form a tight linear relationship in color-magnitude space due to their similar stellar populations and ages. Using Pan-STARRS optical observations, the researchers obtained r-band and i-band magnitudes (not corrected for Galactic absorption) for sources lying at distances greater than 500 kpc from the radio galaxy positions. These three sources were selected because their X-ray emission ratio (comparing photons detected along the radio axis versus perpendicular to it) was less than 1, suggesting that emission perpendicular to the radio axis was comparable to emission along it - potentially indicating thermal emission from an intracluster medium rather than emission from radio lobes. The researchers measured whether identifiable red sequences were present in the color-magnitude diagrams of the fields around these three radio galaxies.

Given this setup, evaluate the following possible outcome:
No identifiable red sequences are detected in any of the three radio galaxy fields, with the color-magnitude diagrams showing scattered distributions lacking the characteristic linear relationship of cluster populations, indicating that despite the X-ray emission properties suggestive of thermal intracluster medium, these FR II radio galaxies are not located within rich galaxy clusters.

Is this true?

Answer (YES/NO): YES